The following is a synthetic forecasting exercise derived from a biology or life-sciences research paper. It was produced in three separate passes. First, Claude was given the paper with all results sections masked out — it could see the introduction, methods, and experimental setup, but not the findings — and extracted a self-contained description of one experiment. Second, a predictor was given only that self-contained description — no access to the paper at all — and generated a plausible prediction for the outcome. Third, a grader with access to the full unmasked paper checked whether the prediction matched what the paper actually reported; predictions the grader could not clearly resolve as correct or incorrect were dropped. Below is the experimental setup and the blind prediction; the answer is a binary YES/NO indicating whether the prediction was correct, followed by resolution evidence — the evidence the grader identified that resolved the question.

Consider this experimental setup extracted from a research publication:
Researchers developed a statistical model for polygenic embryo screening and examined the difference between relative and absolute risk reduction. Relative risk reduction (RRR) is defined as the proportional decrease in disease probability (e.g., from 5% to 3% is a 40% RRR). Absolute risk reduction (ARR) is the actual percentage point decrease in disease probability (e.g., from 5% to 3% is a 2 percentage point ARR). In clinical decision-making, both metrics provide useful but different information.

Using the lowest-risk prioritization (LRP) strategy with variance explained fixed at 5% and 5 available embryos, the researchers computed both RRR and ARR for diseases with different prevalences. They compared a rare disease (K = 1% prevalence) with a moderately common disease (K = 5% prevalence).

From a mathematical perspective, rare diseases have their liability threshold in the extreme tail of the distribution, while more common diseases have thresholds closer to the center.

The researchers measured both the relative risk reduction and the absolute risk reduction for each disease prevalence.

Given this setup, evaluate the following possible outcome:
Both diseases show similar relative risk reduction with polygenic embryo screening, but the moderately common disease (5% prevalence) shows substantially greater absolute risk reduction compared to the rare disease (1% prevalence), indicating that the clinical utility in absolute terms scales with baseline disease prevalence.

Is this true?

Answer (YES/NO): NO